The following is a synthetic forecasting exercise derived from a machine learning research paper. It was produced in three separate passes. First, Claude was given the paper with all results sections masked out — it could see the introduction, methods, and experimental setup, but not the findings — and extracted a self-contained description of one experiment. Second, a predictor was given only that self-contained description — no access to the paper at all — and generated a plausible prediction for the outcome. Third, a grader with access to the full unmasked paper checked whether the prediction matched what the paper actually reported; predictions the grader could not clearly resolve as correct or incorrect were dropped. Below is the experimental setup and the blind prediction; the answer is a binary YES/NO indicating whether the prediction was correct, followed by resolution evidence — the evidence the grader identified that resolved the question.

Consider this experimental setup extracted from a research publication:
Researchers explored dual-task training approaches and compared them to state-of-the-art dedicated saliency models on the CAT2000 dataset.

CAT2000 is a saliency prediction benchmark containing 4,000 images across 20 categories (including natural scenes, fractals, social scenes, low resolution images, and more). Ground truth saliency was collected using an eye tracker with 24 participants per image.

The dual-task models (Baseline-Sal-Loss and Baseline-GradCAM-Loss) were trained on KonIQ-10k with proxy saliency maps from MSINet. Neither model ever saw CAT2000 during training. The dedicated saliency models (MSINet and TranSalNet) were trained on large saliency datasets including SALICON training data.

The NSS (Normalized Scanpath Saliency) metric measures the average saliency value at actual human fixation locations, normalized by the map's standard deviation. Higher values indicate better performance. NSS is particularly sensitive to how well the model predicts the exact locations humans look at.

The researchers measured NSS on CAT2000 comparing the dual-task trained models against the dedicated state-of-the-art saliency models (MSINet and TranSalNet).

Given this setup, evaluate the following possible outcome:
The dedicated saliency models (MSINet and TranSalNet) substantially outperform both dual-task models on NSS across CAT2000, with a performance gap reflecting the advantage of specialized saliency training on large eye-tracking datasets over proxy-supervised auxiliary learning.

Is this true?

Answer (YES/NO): NO